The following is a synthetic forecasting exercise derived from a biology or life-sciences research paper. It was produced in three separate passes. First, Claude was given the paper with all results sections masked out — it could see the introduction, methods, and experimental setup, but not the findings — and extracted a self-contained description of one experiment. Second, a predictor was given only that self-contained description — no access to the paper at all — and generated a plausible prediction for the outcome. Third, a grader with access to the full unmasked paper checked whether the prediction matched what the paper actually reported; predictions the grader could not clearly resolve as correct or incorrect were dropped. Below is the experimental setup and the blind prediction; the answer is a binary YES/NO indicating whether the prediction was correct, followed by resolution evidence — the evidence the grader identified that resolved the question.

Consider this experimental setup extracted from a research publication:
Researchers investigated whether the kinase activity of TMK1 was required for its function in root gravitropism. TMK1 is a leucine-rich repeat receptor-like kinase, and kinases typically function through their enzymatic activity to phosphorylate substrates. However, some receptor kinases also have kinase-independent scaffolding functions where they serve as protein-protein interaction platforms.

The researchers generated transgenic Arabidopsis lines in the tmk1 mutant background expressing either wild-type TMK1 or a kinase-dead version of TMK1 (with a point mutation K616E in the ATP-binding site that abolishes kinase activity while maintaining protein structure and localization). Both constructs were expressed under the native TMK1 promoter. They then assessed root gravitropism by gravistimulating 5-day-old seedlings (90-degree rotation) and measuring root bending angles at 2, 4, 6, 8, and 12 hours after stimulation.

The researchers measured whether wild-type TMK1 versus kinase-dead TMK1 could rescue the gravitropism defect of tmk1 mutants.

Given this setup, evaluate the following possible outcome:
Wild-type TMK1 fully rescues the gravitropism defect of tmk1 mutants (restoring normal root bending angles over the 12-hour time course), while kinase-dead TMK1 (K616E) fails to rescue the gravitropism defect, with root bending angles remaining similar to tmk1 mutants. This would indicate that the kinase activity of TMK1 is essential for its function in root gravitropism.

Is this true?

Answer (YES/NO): YES